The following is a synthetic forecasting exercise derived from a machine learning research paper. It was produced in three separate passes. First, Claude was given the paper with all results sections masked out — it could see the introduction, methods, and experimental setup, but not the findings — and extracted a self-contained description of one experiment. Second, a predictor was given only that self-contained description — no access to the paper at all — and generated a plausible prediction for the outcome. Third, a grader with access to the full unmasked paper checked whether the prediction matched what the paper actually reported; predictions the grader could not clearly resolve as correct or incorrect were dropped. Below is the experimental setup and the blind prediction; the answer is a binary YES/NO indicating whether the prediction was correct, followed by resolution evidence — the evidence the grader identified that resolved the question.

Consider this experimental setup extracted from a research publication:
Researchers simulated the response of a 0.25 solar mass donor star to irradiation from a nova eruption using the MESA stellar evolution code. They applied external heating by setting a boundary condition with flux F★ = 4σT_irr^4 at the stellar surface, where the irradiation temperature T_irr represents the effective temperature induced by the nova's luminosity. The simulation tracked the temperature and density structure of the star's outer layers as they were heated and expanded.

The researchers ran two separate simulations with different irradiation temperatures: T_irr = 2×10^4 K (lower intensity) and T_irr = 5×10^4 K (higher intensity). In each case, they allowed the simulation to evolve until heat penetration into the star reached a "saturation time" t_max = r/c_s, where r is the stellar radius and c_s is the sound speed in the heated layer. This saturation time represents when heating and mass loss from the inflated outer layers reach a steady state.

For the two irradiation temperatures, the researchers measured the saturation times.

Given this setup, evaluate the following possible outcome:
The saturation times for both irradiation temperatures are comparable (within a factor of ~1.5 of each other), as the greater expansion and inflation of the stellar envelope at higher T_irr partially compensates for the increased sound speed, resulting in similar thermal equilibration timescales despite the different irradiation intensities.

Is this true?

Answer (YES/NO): NO